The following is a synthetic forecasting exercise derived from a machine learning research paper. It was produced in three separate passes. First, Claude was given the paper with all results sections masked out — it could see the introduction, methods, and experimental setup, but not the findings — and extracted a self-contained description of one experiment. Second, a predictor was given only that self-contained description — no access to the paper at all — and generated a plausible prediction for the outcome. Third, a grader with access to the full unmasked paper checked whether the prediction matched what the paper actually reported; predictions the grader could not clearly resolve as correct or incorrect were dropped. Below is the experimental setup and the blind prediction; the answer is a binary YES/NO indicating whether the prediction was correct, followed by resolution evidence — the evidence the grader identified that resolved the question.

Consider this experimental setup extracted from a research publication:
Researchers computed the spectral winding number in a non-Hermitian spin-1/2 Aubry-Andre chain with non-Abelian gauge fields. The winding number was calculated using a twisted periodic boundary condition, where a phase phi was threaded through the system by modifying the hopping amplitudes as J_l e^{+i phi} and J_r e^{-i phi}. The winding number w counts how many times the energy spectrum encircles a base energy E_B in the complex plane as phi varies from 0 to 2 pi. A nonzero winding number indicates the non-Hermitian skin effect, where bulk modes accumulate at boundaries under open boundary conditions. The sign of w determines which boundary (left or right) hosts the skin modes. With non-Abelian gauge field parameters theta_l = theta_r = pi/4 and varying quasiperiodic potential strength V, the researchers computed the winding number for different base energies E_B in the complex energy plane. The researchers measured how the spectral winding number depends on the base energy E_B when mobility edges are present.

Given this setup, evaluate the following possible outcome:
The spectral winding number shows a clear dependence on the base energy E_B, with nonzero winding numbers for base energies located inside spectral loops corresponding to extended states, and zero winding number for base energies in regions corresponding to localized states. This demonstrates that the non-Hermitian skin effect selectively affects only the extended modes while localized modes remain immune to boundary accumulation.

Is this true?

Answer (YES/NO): YES